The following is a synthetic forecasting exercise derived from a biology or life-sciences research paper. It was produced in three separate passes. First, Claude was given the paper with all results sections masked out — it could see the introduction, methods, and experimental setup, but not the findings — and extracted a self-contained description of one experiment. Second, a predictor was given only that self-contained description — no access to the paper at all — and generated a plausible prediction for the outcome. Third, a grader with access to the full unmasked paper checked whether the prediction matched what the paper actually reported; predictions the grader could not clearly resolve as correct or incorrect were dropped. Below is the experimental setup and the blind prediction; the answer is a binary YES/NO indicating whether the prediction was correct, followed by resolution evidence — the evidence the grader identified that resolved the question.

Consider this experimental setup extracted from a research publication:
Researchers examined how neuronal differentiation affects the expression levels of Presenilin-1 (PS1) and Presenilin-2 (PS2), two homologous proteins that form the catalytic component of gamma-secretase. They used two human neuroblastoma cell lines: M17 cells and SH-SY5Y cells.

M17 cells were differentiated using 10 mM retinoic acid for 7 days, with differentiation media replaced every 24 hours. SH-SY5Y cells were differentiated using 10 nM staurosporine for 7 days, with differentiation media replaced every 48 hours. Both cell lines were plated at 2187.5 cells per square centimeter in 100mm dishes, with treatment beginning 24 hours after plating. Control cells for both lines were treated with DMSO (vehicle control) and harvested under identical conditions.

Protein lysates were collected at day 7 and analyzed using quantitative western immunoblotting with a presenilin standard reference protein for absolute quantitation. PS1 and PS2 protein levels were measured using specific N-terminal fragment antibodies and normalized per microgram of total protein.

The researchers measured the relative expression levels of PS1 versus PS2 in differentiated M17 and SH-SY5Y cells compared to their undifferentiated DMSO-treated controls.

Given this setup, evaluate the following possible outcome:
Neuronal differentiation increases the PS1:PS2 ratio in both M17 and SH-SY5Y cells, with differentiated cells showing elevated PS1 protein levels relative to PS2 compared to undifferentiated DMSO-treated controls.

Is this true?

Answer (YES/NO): NO